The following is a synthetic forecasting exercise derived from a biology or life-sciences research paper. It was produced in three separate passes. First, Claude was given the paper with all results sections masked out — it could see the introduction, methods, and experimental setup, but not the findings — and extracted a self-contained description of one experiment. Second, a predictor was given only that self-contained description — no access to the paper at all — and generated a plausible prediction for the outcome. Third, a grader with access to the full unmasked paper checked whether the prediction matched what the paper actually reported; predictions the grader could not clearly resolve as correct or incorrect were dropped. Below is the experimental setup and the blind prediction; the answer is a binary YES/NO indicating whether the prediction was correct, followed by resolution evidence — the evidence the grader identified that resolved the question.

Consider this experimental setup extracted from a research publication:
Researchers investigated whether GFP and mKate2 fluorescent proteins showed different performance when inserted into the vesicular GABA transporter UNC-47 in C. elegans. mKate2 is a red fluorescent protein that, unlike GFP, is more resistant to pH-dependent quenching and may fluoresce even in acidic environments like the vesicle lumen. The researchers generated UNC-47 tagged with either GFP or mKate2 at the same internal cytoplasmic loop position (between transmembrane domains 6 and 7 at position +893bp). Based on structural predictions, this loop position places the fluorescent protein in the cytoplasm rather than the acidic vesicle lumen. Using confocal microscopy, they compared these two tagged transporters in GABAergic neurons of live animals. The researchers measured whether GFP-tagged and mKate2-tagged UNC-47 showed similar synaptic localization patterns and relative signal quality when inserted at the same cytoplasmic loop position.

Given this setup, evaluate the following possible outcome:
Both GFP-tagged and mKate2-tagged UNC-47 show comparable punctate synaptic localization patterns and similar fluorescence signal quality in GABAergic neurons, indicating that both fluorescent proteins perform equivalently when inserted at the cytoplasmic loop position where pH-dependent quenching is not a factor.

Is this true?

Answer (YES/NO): YES